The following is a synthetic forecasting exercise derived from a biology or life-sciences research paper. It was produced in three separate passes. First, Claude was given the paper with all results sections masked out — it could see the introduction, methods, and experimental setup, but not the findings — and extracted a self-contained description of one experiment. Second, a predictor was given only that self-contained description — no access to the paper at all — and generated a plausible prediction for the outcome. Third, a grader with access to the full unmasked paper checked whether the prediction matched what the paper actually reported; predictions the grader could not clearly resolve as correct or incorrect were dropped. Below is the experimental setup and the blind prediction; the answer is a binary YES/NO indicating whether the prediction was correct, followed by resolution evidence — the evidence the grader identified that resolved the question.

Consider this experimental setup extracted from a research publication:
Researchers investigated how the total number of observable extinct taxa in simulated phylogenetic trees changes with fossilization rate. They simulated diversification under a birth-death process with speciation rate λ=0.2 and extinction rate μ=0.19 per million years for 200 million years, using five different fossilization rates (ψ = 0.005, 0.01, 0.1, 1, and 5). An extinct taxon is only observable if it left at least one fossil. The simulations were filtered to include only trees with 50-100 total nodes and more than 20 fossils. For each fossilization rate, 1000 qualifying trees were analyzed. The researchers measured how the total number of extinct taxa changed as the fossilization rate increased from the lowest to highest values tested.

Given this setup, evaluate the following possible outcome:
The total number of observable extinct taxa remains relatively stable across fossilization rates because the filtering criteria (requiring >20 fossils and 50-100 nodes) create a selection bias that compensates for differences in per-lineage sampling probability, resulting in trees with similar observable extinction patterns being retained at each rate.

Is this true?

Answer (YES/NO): NO